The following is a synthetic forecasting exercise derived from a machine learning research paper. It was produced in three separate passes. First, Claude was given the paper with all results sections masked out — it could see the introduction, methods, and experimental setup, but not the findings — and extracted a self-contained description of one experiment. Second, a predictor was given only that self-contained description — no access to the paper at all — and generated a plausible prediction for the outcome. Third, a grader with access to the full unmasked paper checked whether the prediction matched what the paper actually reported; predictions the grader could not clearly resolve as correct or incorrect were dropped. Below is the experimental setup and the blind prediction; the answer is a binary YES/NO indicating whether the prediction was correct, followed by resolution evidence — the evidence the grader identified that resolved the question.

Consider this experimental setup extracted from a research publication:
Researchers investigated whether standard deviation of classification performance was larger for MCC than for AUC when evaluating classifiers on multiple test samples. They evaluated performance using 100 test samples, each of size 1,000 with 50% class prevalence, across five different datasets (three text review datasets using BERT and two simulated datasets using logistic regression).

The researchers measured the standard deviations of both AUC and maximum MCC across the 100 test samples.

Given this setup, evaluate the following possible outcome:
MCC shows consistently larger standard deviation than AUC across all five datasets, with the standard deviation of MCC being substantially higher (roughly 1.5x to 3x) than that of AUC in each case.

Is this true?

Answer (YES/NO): YES